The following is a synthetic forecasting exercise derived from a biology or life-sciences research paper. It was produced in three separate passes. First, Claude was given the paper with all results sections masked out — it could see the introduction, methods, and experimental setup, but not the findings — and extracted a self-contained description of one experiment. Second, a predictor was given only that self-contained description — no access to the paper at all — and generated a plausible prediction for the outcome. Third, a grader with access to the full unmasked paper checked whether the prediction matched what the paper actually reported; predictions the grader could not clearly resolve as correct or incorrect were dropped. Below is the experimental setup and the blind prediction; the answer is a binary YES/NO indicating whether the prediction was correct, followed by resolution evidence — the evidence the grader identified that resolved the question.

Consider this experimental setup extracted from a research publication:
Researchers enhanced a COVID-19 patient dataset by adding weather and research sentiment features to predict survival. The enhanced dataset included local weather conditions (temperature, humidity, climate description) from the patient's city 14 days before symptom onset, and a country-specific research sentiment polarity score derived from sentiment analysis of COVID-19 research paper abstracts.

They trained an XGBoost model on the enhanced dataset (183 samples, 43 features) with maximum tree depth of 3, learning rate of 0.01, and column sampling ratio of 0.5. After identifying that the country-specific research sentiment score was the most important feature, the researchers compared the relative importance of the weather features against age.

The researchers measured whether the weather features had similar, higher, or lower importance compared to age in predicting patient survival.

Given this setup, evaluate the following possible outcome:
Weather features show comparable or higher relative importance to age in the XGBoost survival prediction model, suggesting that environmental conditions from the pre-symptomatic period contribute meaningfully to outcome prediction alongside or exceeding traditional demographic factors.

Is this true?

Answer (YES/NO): YES